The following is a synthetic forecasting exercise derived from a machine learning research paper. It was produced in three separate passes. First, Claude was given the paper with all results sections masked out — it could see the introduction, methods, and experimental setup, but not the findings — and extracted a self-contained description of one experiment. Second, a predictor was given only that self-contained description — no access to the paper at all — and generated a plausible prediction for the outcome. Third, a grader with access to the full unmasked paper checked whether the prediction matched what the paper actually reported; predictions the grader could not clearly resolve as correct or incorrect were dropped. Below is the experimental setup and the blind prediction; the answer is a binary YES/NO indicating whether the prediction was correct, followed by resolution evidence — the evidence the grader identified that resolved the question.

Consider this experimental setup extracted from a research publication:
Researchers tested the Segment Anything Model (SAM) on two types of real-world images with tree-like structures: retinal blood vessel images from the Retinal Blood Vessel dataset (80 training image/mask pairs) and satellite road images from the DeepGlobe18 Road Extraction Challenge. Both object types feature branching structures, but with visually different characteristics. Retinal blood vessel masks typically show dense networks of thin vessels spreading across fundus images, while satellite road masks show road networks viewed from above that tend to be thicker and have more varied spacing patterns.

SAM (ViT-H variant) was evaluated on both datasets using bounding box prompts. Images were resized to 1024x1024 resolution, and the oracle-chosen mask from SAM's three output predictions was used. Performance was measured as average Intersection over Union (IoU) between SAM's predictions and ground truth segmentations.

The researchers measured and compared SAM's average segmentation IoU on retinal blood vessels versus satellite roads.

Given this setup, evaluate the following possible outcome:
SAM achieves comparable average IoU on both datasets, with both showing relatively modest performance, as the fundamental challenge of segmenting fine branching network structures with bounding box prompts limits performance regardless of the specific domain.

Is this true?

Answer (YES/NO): NO